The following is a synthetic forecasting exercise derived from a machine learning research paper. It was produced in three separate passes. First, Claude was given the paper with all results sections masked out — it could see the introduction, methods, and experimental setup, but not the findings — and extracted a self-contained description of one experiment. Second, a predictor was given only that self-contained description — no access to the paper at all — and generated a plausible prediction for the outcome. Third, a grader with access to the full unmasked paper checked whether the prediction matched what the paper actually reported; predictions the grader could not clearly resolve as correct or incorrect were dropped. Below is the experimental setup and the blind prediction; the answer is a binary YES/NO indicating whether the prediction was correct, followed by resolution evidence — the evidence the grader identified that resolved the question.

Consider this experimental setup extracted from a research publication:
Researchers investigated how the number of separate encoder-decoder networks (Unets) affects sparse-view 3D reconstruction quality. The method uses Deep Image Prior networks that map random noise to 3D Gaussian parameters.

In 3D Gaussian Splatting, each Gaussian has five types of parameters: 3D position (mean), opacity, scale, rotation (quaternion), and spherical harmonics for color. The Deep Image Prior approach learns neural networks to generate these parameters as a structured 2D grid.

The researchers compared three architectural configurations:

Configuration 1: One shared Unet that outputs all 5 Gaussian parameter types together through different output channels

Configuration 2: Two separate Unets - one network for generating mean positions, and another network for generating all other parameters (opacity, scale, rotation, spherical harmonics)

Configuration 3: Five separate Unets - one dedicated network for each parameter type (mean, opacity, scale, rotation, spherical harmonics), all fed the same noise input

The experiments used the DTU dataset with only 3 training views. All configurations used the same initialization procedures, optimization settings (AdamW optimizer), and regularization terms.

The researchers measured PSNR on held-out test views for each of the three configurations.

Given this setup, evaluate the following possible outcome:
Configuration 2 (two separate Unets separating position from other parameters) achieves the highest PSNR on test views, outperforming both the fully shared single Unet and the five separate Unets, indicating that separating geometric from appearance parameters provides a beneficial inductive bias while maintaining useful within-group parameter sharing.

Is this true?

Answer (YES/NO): NO